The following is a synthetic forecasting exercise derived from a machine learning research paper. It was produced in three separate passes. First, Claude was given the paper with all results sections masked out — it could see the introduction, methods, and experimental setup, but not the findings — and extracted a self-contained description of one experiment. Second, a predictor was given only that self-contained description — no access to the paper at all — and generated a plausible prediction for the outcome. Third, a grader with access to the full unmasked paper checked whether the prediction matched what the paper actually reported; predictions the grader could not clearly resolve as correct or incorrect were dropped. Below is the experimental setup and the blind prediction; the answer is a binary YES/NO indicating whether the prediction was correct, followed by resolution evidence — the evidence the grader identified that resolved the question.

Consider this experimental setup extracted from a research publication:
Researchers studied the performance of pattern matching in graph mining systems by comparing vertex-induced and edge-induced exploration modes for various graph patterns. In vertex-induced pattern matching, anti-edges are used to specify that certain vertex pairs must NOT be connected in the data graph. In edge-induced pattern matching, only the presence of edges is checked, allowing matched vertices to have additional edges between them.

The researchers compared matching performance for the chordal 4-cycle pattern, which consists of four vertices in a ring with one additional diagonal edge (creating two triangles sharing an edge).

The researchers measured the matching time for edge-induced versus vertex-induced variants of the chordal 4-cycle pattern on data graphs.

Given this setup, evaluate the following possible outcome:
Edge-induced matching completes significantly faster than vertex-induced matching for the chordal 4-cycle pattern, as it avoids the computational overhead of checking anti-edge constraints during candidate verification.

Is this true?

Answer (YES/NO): YES